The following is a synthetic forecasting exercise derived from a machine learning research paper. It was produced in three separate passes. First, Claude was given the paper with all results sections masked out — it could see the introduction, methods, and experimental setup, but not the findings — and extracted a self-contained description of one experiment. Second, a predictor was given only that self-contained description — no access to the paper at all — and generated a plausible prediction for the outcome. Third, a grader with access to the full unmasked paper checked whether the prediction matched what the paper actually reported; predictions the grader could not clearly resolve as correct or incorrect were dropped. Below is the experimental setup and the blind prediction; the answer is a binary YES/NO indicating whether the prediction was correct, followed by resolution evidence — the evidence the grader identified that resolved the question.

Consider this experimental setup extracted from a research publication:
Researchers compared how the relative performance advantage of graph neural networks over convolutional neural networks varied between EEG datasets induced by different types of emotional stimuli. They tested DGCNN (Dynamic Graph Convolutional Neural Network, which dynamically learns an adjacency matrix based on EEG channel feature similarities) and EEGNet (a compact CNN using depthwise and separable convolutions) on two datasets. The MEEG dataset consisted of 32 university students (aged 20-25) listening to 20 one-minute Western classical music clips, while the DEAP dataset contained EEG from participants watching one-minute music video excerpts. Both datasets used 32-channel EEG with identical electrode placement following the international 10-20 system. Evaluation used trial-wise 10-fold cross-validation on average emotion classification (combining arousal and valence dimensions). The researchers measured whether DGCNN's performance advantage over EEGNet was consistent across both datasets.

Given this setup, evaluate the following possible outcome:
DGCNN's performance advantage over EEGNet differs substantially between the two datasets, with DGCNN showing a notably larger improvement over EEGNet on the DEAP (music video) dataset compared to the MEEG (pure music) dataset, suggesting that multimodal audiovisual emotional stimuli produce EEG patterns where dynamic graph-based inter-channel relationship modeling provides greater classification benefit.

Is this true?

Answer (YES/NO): NO